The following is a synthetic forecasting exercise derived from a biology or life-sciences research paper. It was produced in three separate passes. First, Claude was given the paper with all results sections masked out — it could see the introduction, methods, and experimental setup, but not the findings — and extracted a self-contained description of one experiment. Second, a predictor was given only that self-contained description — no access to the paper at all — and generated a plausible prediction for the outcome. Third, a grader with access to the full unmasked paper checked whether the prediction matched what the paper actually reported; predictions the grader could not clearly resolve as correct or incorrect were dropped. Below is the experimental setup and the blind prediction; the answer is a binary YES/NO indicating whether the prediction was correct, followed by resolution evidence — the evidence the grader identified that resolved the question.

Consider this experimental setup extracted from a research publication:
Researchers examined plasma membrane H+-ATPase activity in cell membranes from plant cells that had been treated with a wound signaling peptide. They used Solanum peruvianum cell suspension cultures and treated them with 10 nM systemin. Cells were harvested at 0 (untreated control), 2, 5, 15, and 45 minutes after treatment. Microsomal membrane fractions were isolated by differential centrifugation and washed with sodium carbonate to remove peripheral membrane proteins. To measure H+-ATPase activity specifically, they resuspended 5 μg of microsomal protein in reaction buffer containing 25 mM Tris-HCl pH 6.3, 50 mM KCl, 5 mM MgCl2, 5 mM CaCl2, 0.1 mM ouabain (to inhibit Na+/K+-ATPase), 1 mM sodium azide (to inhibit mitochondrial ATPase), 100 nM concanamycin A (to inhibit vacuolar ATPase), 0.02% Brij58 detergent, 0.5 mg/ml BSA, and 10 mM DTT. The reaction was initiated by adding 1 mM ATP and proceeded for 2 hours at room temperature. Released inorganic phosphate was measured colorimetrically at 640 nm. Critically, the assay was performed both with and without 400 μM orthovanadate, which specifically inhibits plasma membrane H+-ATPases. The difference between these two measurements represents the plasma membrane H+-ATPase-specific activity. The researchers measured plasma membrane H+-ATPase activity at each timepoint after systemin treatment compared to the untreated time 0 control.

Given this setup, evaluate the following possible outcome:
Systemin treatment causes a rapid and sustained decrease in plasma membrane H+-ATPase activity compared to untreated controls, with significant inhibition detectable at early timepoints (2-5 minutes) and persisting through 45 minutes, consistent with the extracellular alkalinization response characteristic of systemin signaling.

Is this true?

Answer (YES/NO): NO